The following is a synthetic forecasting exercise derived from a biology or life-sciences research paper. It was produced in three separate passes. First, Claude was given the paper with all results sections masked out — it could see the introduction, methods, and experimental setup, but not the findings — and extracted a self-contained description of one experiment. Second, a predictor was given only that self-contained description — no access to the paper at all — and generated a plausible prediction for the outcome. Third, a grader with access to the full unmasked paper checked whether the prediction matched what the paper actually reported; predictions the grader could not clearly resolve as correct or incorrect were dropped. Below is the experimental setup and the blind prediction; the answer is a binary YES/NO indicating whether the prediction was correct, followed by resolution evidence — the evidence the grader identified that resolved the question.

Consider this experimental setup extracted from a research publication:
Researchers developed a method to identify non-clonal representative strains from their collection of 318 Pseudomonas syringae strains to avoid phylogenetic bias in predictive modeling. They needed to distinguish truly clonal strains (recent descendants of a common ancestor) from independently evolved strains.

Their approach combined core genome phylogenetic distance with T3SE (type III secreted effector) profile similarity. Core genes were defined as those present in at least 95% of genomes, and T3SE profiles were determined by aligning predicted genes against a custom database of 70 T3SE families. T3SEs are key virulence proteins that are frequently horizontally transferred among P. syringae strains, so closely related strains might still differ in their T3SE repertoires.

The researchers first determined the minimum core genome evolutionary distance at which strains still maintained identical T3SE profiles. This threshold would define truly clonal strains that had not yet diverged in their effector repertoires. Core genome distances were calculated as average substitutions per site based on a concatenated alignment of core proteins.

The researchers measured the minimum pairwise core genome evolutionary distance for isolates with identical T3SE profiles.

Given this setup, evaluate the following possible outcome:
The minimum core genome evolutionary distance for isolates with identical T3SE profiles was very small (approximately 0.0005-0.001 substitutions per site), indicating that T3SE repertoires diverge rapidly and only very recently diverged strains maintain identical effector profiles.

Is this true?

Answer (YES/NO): YES